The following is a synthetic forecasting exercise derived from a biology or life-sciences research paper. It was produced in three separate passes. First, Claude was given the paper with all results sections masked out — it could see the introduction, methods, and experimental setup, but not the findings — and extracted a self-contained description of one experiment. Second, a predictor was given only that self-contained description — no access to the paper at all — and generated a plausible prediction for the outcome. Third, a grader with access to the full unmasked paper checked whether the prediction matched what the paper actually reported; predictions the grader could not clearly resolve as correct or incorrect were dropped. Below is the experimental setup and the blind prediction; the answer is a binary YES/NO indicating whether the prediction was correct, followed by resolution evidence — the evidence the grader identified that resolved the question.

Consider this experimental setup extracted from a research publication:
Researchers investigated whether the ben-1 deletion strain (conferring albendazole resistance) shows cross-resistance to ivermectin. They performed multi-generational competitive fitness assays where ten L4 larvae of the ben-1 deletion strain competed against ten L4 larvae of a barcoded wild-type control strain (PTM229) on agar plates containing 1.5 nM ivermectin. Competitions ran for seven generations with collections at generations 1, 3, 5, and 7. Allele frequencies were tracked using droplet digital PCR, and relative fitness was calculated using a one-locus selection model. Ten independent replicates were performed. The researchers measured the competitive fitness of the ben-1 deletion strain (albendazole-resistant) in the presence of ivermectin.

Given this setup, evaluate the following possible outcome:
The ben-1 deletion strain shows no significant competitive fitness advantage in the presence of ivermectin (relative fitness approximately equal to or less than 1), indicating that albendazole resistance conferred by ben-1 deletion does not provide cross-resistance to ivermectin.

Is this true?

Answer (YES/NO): YES